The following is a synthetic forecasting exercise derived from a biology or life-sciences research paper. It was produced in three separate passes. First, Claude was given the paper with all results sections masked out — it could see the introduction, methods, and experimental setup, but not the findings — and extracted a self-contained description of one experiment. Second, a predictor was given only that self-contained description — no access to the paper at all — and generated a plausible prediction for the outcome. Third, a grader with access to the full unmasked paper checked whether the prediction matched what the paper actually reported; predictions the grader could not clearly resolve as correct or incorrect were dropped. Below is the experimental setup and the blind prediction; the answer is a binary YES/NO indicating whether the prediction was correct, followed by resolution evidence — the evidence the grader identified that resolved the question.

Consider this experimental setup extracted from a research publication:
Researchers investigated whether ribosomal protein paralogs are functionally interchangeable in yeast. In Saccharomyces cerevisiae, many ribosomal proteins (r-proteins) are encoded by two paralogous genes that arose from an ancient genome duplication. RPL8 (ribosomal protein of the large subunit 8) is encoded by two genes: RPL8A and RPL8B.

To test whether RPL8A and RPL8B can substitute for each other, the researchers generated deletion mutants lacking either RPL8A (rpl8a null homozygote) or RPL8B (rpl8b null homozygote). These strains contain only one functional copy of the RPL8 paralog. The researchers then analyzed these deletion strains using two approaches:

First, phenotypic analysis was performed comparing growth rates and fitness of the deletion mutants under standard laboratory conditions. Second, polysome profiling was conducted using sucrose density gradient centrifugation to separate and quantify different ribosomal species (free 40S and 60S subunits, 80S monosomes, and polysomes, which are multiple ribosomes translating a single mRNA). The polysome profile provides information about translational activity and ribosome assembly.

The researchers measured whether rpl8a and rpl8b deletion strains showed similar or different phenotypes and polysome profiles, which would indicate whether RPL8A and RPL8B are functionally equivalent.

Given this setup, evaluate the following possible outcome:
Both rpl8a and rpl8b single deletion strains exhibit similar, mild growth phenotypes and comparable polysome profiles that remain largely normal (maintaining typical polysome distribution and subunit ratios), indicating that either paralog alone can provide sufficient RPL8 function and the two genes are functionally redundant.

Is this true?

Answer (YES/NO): NO